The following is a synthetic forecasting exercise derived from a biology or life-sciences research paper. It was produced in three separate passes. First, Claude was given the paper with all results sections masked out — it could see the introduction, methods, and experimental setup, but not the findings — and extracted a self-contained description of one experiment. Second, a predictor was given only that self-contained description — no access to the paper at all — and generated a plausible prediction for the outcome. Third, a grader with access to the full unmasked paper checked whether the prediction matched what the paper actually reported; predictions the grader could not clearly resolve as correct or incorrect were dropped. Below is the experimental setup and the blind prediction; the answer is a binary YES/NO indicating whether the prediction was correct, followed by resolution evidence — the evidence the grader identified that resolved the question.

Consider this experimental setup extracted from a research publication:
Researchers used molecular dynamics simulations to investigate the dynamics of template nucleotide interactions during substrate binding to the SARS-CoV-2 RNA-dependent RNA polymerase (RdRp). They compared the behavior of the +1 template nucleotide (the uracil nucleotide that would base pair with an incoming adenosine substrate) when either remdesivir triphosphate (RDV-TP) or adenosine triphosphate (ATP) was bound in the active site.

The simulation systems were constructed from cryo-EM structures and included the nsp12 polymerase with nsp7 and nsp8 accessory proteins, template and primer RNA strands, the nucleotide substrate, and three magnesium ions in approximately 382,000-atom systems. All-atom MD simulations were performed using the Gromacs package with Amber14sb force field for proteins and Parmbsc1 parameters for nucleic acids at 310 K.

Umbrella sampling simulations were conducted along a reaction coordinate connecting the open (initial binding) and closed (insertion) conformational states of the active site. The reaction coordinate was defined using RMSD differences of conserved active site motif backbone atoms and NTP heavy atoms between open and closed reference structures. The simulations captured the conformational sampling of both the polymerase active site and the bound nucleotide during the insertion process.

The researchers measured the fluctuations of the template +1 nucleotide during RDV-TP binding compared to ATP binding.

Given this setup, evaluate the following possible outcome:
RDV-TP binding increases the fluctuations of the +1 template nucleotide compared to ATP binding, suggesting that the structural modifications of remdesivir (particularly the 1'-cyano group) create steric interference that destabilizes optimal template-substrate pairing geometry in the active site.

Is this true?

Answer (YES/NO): NO